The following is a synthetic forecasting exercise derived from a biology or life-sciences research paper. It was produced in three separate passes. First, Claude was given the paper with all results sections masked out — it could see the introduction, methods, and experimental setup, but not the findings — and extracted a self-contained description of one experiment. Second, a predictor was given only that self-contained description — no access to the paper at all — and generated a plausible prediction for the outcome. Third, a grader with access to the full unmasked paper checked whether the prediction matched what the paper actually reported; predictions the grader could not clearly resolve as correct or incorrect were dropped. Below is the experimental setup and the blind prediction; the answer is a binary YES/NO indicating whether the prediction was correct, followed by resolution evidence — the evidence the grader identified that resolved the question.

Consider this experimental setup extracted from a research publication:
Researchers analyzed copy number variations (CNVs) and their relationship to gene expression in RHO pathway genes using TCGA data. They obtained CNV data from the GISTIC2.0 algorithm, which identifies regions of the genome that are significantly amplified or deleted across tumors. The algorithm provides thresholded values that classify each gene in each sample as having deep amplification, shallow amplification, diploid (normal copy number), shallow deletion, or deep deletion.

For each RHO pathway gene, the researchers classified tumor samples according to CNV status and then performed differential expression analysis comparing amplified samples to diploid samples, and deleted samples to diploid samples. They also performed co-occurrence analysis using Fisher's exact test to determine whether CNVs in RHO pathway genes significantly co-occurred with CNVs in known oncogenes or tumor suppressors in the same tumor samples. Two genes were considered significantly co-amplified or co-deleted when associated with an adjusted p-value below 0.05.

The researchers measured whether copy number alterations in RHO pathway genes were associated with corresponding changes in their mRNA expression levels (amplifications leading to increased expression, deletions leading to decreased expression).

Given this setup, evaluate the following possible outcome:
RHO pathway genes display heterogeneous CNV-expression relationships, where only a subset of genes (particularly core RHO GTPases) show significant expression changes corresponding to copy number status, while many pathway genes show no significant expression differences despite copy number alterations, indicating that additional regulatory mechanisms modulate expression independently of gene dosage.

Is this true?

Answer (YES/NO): NO